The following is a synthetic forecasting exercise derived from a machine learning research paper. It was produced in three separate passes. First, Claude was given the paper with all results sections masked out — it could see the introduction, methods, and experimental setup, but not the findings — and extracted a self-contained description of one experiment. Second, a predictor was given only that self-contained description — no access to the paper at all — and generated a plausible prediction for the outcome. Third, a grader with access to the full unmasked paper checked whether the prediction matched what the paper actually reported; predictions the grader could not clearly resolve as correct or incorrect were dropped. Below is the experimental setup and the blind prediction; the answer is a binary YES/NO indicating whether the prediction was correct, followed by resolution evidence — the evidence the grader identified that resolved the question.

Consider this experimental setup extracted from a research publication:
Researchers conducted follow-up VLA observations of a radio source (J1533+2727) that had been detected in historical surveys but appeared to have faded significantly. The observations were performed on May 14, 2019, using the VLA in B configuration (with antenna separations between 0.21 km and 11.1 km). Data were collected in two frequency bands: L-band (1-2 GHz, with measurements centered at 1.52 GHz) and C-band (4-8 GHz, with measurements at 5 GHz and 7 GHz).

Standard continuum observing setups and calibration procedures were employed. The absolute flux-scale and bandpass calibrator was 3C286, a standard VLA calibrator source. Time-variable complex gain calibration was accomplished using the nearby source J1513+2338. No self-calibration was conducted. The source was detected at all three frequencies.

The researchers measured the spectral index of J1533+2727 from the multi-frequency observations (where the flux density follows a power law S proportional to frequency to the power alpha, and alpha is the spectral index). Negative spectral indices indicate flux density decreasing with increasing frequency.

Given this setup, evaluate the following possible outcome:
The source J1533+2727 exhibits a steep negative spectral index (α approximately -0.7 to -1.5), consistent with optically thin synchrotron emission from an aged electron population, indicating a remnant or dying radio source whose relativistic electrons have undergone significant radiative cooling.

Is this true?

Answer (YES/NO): YES